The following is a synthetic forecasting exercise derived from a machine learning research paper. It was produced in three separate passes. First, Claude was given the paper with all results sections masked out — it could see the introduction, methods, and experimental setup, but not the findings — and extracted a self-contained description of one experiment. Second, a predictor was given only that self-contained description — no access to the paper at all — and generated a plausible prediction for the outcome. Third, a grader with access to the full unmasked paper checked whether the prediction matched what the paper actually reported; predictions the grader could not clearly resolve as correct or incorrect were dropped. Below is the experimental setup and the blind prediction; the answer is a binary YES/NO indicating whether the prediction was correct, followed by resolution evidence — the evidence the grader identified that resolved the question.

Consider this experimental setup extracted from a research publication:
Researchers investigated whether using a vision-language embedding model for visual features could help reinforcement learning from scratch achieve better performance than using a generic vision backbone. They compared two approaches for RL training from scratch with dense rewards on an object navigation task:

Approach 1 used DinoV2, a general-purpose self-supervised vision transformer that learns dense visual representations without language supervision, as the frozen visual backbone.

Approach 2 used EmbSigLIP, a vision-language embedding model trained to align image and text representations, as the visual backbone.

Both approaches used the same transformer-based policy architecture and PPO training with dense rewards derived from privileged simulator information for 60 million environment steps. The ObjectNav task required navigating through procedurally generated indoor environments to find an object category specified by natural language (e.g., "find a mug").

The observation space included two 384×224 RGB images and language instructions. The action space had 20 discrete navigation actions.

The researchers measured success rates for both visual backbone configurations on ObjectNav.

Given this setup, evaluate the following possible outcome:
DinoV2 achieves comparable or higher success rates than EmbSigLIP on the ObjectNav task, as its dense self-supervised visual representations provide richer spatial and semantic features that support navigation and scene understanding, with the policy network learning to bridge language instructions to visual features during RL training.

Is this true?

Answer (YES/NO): YES